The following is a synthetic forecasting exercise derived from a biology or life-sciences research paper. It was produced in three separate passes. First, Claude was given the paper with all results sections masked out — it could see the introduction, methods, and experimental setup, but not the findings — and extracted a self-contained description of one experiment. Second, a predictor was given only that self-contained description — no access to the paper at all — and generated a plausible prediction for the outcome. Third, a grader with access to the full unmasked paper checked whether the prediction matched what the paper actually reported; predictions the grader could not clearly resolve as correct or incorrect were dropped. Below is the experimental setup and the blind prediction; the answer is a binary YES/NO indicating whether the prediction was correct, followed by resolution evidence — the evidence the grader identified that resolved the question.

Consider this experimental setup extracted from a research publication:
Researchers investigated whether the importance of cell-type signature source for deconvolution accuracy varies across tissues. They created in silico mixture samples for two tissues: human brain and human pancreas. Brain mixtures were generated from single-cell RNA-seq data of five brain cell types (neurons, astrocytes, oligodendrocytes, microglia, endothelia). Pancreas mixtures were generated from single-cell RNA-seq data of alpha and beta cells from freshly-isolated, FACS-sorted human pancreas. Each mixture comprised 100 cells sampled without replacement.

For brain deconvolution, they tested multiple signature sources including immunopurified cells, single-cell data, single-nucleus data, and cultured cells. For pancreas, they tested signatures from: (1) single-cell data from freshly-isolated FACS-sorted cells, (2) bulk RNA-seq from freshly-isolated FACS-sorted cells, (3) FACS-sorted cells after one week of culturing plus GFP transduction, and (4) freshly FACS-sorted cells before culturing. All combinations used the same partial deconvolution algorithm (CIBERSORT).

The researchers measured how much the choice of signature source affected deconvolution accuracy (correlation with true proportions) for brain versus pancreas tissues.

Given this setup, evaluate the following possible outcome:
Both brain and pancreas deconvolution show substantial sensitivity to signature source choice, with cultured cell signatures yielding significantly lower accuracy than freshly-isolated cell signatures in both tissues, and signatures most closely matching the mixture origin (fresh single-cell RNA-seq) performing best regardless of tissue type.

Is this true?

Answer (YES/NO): NO